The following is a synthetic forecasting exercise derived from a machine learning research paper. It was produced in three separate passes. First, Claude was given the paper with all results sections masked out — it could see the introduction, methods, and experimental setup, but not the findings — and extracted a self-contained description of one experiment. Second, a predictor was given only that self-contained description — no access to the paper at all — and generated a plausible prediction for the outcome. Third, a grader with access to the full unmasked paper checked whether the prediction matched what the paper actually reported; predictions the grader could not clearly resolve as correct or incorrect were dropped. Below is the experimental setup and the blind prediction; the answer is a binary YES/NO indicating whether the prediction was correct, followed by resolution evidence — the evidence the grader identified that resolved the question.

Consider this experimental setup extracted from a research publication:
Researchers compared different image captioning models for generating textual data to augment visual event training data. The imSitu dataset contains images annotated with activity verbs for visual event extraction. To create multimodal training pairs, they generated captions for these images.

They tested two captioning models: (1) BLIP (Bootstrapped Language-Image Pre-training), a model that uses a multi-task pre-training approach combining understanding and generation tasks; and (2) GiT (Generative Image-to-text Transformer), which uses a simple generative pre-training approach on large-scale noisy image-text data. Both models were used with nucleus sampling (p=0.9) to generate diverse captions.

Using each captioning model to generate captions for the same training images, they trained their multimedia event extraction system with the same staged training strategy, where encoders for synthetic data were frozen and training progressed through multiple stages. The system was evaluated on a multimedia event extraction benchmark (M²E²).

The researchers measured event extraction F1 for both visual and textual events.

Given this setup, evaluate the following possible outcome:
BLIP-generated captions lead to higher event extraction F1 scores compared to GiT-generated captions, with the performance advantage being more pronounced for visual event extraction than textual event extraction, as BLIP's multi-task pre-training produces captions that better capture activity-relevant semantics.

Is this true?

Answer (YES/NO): YES